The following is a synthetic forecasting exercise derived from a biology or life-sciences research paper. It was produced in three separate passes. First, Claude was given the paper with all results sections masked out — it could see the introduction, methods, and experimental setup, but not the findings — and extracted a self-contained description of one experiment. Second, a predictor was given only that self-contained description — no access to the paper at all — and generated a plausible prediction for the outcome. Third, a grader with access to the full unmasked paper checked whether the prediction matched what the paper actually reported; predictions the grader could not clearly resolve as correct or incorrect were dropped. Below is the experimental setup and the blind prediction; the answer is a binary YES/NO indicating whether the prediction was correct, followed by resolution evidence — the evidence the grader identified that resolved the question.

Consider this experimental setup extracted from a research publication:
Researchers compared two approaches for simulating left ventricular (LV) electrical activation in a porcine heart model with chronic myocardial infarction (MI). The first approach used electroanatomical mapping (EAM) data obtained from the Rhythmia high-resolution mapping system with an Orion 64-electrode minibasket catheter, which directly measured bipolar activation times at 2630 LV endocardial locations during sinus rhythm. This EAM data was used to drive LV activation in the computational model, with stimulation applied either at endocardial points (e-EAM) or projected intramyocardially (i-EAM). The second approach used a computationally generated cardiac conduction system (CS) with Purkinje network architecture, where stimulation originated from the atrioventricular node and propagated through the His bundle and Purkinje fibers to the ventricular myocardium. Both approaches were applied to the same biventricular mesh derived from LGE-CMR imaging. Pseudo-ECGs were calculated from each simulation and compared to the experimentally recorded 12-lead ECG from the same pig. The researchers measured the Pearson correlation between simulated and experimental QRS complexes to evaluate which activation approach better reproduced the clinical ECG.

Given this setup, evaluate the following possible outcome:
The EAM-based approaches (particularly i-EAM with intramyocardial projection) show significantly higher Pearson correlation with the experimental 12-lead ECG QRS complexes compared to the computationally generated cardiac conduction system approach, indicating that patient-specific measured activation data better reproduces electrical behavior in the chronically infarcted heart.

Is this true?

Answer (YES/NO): NO